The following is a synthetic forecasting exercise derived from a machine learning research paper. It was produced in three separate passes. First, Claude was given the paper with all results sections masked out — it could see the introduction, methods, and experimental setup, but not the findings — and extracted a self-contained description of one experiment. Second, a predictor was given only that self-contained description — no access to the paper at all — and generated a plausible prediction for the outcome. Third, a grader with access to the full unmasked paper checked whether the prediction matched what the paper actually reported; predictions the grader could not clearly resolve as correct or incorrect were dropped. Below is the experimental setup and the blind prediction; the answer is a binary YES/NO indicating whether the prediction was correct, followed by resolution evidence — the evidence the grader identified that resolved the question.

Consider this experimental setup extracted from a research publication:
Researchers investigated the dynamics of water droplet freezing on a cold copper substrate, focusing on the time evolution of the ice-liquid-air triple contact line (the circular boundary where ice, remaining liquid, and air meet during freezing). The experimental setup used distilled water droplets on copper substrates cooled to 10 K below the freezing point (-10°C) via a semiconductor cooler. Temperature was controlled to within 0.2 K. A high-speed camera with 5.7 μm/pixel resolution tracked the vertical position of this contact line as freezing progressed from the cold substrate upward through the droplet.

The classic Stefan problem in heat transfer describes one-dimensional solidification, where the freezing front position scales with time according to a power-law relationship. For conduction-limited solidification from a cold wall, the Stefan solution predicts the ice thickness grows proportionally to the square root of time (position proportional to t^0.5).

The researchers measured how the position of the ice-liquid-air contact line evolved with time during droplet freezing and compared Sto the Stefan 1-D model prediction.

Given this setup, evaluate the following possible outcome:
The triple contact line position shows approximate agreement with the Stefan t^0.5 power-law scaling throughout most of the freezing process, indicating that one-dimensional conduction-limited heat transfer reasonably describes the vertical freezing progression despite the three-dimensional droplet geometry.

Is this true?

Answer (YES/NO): NO